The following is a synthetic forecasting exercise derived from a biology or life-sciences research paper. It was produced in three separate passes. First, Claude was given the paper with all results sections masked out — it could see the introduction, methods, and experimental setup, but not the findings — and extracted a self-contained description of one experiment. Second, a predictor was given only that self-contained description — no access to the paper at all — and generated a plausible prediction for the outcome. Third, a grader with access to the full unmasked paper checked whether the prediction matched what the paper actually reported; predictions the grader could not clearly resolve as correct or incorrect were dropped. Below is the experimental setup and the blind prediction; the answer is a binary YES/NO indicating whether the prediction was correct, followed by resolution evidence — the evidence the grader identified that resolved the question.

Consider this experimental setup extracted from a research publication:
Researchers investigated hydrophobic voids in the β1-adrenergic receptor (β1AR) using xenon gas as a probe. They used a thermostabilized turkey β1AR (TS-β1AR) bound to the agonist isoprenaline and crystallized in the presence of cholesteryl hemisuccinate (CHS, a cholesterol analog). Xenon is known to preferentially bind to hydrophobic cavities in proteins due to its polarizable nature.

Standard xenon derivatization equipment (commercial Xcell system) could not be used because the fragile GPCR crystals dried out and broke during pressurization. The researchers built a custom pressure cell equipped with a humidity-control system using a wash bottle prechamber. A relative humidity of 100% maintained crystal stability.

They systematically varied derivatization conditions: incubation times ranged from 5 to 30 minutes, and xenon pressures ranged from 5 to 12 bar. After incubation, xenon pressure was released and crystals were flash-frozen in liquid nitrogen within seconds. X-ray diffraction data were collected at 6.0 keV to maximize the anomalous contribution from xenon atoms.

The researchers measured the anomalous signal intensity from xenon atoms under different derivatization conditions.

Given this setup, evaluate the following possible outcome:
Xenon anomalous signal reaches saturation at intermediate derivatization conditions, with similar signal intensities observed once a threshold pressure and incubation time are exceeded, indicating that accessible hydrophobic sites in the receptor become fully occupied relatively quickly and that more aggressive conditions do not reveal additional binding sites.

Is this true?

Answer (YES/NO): NO